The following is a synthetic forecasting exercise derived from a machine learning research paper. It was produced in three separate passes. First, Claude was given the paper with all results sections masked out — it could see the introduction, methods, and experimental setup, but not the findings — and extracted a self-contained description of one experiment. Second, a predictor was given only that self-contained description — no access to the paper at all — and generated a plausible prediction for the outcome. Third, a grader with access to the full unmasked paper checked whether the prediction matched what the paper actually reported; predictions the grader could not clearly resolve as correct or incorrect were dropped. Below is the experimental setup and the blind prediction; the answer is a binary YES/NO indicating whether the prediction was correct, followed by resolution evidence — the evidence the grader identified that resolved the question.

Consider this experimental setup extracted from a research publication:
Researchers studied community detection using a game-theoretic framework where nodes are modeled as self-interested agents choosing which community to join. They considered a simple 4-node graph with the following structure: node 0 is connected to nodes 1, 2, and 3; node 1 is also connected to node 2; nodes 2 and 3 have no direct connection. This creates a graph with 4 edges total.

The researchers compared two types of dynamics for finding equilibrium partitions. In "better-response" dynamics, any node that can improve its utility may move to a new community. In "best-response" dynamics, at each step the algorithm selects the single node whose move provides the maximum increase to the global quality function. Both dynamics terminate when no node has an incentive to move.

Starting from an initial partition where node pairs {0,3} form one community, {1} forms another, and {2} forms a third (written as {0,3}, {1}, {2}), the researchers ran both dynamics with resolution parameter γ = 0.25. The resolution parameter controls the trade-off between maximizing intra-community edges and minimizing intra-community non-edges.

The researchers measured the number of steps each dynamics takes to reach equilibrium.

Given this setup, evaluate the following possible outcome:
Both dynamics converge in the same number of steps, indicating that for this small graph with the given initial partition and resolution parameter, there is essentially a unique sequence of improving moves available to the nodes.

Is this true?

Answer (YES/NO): NO